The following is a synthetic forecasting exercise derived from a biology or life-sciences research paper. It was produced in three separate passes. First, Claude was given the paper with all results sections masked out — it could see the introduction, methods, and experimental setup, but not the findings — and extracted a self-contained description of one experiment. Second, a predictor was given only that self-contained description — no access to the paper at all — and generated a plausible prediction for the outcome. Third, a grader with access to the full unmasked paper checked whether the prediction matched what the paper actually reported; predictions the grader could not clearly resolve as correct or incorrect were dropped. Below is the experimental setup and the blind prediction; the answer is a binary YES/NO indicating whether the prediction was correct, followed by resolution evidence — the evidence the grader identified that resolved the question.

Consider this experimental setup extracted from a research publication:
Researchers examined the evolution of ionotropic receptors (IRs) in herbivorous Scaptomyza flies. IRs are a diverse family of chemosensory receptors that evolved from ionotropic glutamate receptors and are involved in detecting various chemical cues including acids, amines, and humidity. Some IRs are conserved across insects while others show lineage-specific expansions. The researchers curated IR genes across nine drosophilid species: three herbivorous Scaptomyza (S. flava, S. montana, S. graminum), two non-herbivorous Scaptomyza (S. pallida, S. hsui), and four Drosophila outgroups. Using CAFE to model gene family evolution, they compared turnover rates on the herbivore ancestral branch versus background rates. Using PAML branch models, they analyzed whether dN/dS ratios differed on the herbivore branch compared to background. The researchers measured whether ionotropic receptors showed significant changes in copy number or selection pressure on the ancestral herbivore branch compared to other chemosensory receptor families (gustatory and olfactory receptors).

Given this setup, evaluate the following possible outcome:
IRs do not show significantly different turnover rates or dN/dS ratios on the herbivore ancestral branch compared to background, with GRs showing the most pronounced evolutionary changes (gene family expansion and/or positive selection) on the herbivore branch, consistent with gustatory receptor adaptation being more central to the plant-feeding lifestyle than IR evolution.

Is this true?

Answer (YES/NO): NO